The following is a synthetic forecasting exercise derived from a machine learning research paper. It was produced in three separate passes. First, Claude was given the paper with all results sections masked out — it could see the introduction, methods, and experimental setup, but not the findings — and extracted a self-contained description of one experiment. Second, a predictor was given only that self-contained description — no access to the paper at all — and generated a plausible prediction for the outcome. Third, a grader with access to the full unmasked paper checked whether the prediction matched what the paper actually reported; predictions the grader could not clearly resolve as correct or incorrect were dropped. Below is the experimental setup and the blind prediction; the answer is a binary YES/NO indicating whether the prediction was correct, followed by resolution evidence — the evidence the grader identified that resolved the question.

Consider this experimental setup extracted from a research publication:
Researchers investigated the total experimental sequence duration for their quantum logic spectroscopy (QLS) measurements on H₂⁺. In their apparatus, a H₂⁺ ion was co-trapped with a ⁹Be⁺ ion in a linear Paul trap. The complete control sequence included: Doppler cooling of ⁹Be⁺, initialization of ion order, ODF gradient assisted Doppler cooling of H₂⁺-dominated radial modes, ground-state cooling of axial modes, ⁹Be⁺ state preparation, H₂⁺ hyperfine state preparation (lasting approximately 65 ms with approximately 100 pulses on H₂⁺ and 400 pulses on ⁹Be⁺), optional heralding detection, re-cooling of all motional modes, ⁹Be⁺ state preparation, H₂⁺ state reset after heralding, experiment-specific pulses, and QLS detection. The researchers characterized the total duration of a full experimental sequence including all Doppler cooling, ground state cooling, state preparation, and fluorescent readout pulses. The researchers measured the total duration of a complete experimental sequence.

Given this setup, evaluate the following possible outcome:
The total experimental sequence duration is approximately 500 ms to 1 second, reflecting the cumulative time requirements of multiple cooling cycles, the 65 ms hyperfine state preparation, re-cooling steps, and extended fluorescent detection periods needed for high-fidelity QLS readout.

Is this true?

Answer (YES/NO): NO